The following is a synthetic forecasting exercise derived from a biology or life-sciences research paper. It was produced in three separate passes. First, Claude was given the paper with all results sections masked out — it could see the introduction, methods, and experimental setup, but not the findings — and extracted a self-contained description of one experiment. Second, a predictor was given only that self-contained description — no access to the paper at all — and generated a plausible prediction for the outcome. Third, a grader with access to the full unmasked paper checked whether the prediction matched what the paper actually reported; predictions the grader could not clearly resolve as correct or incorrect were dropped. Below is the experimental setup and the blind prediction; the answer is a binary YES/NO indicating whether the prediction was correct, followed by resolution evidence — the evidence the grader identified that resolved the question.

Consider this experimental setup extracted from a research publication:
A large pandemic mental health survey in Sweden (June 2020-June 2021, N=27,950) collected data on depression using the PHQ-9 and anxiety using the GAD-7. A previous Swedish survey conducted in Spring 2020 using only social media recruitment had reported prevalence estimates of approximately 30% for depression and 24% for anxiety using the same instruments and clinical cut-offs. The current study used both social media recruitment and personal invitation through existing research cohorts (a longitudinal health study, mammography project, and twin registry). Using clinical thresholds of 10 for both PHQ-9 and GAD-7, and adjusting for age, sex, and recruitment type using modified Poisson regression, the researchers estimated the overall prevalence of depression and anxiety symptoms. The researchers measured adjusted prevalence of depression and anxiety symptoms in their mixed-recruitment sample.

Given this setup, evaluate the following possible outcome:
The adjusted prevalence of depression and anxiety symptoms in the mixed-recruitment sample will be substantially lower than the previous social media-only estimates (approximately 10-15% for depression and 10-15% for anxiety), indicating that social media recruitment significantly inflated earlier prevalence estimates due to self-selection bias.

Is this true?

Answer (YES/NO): NO